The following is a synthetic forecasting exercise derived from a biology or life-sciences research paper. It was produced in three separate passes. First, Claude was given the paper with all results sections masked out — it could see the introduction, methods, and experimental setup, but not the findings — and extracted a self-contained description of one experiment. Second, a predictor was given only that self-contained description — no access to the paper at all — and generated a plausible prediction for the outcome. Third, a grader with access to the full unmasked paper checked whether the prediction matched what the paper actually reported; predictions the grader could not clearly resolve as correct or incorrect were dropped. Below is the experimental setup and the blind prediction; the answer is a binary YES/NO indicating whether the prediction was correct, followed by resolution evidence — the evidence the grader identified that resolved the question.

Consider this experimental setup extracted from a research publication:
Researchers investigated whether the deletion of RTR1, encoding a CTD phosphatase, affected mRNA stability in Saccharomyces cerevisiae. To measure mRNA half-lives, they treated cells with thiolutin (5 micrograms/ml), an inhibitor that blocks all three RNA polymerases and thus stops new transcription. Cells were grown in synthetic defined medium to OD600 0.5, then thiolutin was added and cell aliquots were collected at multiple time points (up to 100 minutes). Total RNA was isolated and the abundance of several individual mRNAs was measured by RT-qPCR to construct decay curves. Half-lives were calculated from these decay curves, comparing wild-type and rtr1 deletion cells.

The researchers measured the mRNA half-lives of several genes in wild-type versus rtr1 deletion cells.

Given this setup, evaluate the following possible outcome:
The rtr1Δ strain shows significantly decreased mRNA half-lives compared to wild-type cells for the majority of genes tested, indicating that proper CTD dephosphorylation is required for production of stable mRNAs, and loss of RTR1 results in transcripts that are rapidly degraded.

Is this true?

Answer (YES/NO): NO